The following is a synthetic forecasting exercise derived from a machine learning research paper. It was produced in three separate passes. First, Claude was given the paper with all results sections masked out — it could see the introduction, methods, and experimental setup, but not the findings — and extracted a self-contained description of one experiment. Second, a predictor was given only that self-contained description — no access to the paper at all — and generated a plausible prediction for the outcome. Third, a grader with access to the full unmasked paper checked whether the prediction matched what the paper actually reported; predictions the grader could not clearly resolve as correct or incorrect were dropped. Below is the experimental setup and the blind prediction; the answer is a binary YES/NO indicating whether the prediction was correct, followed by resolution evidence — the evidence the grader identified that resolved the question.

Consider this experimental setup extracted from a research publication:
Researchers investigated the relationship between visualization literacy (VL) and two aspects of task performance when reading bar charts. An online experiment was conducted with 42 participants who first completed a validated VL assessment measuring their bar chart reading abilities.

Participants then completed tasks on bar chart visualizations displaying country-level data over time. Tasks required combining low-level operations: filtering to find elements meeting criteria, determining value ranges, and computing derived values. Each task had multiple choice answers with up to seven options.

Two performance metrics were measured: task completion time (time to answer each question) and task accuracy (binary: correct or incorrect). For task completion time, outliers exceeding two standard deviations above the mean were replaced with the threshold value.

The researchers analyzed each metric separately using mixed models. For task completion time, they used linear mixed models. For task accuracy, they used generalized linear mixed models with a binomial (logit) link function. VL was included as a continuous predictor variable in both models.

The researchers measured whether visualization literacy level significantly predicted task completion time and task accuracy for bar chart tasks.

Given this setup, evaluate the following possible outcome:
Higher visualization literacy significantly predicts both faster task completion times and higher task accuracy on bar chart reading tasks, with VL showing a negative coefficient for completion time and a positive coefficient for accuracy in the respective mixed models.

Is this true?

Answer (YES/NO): NO